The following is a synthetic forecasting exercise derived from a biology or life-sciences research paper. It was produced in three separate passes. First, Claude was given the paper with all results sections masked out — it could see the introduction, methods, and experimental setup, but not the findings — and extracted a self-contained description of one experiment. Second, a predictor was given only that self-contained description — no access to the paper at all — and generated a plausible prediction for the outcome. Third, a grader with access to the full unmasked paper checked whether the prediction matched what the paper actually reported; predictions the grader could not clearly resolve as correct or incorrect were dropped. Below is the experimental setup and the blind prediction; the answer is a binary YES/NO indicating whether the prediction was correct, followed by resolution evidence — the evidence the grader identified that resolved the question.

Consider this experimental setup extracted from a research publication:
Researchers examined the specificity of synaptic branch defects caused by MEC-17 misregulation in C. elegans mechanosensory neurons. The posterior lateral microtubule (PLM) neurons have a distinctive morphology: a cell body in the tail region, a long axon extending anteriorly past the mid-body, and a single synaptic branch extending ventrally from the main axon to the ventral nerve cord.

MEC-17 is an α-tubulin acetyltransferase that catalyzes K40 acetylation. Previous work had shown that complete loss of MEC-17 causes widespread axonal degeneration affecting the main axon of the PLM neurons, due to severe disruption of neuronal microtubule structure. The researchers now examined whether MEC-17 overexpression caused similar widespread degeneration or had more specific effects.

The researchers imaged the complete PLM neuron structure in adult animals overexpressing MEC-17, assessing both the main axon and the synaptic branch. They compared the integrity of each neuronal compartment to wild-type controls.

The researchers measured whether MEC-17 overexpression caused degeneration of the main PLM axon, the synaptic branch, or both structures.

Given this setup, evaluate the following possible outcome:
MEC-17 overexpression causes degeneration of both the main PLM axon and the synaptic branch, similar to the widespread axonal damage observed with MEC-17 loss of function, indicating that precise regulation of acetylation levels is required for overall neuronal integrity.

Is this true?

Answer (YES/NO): NO